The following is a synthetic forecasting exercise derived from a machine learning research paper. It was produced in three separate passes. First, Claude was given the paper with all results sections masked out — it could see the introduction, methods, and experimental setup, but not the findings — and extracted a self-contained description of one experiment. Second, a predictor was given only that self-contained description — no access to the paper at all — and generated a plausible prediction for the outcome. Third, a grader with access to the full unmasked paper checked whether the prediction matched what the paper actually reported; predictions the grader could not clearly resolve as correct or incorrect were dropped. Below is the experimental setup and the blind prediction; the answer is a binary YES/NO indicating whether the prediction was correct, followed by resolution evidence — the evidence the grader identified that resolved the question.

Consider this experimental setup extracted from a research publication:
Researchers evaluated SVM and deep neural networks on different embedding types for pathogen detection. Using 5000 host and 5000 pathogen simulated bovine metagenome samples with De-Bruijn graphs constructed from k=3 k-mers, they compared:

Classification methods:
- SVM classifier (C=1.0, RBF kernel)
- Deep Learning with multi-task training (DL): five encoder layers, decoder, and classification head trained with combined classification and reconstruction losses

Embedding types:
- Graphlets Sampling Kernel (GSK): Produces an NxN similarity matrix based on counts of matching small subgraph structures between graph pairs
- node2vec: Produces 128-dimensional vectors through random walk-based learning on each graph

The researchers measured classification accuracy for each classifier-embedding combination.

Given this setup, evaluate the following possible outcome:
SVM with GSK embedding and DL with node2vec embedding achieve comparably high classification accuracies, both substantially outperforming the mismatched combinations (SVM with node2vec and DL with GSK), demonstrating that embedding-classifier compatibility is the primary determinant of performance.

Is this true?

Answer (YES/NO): NO